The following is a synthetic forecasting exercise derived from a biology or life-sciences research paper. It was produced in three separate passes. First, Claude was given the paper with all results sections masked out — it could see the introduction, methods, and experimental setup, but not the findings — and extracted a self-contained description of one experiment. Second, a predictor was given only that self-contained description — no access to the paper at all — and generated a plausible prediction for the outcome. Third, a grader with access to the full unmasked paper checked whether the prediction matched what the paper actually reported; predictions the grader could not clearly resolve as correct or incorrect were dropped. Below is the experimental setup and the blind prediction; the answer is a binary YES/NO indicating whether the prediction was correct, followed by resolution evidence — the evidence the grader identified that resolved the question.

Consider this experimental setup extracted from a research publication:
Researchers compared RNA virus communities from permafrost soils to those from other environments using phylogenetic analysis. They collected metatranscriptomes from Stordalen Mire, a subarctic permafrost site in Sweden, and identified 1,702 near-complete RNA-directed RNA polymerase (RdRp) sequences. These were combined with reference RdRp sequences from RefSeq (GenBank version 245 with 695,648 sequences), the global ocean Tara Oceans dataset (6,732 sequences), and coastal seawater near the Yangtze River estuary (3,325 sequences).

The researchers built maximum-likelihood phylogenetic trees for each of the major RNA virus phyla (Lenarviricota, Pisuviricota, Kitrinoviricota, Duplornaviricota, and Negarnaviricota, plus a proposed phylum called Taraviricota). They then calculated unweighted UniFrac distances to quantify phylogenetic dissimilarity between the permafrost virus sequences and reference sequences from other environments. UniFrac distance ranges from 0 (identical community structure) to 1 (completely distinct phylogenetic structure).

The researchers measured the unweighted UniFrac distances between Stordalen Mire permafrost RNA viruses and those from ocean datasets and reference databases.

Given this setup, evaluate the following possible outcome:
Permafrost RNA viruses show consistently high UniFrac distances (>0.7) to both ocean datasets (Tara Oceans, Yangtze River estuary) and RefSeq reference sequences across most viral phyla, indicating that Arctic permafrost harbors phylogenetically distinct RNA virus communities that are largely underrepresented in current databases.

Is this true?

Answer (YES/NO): YES